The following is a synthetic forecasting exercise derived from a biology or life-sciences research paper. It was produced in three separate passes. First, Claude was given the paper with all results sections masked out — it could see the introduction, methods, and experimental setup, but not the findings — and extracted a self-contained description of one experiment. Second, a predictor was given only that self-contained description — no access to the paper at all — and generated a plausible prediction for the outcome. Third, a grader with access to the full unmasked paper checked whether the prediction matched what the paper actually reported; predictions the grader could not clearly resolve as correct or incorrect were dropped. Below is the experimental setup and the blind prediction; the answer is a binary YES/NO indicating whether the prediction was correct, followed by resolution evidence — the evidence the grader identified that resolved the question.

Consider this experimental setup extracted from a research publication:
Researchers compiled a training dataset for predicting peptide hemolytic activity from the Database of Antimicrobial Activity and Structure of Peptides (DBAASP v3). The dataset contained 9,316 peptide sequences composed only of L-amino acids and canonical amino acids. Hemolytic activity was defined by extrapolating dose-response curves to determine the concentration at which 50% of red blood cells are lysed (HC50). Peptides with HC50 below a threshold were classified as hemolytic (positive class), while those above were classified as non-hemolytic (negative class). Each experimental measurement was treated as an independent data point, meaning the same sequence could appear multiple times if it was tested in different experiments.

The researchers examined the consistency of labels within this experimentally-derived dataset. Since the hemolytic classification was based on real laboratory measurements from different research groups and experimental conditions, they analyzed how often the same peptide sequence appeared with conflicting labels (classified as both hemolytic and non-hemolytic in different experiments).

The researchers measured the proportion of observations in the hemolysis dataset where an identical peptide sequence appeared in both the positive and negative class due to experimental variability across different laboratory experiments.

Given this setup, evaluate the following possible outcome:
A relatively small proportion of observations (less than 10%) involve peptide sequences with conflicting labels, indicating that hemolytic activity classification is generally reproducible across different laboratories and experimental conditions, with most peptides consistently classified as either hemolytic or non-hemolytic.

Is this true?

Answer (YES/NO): NO